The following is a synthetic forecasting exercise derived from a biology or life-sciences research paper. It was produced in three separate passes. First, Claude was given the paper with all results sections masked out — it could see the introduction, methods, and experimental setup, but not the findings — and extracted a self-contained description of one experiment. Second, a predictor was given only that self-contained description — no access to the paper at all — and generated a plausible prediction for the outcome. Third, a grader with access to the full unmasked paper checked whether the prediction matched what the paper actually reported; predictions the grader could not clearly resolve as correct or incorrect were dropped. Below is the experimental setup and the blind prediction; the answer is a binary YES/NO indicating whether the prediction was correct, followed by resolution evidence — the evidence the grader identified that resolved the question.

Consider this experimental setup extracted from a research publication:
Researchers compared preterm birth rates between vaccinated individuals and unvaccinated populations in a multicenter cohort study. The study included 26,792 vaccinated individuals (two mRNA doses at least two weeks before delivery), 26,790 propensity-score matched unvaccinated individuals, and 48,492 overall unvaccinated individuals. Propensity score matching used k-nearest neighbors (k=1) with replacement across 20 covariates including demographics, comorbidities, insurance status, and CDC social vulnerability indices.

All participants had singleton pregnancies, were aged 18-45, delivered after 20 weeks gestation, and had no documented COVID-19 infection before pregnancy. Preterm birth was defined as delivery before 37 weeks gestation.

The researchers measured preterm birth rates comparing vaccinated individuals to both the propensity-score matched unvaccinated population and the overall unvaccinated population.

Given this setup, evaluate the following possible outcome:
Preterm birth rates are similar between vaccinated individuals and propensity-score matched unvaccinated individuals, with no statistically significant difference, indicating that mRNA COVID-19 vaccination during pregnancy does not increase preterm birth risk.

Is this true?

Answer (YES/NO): YES